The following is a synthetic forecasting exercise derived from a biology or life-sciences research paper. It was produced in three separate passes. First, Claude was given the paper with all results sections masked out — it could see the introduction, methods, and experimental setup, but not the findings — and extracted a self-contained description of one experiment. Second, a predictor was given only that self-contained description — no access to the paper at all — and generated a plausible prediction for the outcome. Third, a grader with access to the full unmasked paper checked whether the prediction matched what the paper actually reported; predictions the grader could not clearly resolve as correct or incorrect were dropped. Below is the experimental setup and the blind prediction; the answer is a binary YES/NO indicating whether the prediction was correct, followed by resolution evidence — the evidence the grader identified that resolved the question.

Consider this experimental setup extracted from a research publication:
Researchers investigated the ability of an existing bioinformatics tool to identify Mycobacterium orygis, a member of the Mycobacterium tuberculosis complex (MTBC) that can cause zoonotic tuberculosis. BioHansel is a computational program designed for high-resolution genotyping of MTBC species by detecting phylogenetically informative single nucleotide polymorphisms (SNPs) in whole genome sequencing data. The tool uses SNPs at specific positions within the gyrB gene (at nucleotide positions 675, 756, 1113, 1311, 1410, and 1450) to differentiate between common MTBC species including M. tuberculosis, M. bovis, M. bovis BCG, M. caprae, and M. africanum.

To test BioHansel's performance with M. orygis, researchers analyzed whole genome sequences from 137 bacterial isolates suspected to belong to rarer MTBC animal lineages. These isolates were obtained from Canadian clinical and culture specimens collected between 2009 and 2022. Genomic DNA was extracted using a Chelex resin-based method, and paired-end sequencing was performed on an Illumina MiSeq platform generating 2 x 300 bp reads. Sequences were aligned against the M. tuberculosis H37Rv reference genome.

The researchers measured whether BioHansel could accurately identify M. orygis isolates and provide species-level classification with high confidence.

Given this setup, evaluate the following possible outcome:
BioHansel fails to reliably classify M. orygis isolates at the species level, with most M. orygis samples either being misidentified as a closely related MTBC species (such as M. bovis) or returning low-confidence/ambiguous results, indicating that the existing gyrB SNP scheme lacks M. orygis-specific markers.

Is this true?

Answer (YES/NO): YES